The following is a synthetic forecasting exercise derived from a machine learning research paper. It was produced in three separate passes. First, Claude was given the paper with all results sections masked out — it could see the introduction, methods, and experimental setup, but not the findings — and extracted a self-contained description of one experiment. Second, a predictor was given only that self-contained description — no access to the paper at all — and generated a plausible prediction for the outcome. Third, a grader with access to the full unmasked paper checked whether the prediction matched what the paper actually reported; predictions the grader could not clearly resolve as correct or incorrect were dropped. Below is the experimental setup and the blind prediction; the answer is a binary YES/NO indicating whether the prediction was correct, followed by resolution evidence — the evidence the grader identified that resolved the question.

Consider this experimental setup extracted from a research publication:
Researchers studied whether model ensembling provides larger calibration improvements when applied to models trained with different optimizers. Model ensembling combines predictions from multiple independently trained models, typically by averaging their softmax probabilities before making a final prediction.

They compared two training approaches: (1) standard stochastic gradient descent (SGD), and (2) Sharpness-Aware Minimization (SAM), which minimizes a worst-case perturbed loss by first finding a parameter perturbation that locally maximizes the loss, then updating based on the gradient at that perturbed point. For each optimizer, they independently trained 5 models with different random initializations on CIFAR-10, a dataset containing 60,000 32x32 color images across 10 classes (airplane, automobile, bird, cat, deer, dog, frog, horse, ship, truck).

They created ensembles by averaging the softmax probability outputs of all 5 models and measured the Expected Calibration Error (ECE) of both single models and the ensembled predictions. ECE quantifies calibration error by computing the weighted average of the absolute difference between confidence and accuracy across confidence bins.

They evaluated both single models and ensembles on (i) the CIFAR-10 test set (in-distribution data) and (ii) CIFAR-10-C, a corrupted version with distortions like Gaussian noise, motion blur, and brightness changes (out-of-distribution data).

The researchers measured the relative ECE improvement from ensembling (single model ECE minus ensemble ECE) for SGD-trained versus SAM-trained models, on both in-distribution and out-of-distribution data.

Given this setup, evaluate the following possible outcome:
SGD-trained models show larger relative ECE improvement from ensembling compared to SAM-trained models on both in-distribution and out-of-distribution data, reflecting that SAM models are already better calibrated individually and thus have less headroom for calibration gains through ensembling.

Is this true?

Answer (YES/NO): NO